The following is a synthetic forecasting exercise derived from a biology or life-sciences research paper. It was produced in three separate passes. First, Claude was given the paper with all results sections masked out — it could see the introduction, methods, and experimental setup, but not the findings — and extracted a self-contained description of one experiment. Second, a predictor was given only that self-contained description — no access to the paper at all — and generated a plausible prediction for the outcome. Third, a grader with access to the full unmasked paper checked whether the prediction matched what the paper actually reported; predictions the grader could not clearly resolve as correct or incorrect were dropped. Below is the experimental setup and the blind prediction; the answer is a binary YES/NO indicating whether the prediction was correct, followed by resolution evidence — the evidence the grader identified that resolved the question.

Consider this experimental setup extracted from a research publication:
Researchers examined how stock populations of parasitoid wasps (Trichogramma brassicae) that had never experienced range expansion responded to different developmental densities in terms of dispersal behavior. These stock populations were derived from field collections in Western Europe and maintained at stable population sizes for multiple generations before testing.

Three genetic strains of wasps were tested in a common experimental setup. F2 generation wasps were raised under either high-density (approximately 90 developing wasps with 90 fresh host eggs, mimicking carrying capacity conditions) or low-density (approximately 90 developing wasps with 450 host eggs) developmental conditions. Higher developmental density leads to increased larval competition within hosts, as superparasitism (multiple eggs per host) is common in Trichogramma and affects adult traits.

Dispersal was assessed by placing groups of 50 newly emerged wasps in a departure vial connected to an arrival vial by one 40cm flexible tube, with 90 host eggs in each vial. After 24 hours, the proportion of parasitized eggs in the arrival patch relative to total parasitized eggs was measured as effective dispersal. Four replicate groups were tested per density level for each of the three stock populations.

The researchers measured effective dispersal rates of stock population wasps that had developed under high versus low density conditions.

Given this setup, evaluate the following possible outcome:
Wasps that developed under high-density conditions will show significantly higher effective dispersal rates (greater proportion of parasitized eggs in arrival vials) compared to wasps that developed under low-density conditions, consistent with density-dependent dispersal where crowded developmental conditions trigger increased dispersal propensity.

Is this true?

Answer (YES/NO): YES